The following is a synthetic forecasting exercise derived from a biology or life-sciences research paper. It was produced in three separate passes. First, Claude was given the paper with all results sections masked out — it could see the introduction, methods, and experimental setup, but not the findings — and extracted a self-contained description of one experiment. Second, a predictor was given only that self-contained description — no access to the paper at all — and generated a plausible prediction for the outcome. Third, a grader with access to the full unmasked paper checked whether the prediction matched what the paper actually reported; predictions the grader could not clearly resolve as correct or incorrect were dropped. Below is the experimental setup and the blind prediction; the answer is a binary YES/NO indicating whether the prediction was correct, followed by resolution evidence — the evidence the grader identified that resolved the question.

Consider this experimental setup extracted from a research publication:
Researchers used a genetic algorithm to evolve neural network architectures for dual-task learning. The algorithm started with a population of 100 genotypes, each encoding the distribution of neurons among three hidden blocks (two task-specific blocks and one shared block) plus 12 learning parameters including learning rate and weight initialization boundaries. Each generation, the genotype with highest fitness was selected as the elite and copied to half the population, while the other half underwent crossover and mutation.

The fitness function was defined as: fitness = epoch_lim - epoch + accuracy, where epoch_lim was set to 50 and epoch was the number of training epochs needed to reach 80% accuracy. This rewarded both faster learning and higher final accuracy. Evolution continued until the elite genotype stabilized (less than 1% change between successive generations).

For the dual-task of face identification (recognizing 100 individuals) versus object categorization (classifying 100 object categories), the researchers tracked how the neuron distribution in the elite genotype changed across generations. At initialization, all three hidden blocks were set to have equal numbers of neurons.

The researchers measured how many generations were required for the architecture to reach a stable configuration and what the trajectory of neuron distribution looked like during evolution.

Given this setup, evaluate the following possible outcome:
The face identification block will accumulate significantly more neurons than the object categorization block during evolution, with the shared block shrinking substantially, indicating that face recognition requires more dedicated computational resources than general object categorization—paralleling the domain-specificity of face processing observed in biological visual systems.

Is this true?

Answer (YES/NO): NO